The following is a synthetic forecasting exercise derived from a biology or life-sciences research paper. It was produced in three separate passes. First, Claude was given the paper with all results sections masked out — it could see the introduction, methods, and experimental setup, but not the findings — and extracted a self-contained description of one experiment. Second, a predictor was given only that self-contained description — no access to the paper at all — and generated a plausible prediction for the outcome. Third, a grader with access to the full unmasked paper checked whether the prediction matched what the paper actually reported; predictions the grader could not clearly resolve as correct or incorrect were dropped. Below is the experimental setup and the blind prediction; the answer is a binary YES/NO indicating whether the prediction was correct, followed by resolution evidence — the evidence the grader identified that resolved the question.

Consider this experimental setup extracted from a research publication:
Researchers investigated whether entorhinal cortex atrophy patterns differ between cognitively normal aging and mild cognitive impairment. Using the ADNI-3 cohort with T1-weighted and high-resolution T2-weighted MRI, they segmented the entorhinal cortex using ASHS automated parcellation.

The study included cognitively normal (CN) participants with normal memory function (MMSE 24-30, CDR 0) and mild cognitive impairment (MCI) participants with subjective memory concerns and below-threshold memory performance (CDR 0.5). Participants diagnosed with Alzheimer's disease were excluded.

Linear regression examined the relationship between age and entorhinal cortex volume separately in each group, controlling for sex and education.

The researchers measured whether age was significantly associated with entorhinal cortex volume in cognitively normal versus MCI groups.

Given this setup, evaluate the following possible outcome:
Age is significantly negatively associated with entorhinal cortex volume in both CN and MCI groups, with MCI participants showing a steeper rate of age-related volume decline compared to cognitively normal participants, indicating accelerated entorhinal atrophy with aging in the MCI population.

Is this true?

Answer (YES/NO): NO